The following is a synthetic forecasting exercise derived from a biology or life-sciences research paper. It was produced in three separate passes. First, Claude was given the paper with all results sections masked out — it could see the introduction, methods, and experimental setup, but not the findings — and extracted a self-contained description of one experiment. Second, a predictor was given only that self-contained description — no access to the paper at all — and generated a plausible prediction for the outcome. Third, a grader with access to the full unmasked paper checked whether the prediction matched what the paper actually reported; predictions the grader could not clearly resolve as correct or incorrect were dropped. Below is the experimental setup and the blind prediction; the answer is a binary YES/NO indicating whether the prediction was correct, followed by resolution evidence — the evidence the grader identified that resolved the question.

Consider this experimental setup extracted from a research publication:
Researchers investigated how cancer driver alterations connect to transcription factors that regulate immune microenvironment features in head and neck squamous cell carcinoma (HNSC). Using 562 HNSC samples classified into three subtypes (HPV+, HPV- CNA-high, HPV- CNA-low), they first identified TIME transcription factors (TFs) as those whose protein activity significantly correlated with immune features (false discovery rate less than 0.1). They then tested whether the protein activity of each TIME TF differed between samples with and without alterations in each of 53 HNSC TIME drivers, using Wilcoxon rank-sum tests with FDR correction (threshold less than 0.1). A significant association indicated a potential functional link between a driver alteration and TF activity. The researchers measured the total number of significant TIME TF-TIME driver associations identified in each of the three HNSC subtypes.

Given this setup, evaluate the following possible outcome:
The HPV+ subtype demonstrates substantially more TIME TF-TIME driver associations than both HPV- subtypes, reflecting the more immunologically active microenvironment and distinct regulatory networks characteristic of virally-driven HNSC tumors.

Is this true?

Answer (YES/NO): NO